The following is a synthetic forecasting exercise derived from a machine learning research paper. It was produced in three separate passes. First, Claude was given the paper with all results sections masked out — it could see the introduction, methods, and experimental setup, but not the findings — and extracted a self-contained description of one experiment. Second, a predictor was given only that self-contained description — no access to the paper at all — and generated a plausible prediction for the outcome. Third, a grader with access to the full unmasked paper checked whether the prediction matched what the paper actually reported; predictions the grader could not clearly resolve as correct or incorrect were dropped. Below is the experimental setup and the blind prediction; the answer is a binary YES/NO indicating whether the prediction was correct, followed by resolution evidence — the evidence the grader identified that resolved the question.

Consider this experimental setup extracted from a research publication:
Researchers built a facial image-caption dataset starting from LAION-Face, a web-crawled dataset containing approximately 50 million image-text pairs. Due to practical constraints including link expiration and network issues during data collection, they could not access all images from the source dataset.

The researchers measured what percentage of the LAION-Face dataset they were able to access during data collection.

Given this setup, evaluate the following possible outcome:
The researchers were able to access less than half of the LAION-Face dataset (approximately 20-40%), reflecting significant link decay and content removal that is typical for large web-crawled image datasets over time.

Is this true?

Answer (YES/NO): NO